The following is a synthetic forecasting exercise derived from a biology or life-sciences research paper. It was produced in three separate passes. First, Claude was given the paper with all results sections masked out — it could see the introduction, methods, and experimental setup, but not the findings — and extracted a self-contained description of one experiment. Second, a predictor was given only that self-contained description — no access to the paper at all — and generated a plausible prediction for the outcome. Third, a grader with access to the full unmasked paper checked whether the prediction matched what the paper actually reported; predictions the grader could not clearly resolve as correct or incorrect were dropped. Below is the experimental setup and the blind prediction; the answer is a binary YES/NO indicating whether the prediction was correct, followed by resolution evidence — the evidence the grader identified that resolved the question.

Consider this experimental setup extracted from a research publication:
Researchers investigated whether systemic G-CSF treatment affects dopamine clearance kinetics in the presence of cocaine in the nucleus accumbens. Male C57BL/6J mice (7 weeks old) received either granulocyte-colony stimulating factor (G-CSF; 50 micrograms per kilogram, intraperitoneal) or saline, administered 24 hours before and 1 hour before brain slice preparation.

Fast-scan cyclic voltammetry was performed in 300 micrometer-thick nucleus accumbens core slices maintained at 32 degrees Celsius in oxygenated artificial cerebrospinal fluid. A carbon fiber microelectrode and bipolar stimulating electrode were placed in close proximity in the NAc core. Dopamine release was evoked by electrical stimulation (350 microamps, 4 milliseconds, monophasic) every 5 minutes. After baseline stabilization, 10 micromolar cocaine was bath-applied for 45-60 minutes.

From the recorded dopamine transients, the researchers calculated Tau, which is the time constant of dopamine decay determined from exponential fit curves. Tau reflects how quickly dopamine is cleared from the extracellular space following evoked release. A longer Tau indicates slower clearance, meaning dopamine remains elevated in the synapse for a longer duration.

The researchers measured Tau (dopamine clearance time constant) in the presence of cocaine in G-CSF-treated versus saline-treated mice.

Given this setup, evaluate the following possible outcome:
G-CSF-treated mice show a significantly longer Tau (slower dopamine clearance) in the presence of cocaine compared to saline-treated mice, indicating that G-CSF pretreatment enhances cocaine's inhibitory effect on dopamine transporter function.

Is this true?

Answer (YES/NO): NO